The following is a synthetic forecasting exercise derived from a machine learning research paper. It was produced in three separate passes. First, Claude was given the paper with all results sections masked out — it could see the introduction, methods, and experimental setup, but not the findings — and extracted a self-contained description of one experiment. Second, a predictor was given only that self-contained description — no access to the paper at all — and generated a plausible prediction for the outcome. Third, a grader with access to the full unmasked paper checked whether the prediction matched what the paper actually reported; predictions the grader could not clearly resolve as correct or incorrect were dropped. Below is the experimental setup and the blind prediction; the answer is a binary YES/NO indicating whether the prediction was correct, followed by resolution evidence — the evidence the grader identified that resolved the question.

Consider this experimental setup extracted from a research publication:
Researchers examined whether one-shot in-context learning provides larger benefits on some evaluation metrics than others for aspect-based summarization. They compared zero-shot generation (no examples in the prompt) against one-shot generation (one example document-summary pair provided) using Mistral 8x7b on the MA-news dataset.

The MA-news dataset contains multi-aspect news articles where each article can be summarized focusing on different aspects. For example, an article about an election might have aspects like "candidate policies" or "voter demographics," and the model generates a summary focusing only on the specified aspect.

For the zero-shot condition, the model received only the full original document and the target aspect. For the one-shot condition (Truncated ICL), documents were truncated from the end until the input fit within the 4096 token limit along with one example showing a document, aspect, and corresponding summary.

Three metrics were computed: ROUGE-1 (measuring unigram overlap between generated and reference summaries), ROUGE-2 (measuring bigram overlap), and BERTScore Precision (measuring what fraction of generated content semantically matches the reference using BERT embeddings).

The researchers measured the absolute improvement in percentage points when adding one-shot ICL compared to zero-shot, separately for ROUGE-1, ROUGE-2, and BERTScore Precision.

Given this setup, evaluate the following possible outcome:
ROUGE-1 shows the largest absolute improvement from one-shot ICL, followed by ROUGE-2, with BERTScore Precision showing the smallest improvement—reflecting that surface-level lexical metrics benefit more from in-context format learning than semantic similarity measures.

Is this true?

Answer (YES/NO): NO